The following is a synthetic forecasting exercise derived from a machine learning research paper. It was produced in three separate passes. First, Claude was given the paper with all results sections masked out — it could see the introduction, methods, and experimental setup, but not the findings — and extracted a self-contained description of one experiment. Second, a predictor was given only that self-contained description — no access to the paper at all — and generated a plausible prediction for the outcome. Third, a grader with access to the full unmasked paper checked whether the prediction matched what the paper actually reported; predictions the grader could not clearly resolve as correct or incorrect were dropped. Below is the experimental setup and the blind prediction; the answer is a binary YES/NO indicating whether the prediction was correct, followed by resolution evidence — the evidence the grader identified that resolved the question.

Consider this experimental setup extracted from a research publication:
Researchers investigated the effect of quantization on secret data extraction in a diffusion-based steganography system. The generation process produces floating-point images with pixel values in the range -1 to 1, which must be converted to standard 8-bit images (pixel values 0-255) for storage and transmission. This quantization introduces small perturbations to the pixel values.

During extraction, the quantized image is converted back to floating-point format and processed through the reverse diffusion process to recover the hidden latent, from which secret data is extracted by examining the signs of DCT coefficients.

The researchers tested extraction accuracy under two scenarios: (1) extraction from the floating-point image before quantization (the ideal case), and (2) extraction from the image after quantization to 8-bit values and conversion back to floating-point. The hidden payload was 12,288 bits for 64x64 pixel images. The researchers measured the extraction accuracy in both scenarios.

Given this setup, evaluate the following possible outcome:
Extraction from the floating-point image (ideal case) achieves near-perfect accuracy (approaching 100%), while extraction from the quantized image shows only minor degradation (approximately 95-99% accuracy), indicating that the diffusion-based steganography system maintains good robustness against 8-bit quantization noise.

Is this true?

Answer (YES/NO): NO